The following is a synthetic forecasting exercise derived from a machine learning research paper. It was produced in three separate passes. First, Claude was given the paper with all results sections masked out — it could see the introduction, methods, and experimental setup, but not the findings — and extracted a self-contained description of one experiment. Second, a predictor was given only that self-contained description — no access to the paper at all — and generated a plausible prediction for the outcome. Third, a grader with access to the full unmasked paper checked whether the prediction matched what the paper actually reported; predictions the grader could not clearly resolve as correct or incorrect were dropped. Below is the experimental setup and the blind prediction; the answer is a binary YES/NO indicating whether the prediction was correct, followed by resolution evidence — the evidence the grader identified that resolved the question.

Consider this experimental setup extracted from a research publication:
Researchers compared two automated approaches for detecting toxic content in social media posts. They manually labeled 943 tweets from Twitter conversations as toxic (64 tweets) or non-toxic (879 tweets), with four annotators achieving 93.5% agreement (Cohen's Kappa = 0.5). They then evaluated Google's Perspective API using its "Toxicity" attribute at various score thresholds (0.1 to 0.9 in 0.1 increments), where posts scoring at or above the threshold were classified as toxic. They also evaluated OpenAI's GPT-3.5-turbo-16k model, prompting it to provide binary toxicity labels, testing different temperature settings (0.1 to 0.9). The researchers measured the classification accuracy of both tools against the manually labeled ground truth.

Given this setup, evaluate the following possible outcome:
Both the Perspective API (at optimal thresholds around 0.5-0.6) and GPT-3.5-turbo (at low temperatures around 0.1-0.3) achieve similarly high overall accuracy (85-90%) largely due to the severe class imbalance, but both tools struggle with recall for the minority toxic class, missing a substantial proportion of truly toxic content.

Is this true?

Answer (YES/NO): NO